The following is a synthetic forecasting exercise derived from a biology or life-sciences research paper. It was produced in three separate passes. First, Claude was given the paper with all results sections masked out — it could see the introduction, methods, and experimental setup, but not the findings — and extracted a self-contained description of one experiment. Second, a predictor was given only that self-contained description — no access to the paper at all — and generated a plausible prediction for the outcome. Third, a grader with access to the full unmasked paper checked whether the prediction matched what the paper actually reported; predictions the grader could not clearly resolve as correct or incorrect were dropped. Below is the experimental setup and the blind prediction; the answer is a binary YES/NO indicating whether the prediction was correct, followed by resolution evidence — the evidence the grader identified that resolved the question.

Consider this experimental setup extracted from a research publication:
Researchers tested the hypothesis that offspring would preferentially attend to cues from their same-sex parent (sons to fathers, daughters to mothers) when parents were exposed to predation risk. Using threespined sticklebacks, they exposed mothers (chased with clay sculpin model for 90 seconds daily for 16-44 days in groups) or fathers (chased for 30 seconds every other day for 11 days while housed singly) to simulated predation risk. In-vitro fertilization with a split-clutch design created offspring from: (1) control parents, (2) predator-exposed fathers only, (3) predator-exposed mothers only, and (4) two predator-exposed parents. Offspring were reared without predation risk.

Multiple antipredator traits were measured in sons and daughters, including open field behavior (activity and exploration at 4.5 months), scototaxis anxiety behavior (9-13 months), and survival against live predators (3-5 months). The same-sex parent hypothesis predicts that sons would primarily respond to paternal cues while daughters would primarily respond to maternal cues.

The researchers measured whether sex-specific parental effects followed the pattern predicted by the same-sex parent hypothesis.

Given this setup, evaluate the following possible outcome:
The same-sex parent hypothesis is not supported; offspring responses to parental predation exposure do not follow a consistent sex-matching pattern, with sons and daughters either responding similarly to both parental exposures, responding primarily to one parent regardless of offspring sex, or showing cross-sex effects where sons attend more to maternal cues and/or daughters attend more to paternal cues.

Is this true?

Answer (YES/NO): YES